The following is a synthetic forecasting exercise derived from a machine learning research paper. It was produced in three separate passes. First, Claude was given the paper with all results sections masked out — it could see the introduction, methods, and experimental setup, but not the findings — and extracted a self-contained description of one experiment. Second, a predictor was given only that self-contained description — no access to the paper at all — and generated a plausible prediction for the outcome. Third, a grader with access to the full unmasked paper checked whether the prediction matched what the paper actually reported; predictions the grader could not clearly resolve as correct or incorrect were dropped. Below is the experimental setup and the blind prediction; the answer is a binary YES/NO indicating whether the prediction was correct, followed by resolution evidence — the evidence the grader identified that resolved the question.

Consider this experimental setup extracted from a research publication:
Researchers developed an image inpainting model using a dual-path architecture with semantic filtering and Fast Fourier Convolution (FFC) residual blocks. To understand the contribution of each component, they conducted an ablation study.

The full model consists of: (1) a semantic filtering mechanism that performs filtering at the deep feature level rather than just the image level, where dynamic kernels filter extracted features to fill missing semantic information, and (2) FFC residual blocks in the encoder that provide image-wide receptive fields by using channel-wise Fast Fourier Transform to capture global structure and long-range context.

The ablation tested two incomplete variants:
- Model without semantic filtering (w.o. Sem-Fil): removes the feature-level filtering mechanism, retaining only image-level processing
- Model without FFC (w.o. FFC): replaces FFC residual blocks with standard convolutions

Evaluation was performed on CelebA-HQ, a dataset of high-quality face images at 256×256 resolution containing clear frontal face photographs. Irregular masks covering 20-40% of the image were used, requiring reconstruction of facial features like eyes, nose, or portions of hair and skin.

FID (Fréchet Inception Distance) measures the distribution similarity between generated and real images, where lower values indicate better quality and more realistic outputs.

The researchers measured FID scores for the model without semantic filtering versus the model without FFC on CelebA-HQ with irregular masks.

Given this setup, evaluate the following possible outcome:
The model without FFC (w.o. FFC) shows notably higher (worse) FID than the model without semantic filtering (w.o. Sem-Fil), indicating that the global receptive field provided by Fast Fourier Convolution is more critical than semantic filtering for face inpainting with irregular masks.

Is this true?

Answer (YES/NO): NO